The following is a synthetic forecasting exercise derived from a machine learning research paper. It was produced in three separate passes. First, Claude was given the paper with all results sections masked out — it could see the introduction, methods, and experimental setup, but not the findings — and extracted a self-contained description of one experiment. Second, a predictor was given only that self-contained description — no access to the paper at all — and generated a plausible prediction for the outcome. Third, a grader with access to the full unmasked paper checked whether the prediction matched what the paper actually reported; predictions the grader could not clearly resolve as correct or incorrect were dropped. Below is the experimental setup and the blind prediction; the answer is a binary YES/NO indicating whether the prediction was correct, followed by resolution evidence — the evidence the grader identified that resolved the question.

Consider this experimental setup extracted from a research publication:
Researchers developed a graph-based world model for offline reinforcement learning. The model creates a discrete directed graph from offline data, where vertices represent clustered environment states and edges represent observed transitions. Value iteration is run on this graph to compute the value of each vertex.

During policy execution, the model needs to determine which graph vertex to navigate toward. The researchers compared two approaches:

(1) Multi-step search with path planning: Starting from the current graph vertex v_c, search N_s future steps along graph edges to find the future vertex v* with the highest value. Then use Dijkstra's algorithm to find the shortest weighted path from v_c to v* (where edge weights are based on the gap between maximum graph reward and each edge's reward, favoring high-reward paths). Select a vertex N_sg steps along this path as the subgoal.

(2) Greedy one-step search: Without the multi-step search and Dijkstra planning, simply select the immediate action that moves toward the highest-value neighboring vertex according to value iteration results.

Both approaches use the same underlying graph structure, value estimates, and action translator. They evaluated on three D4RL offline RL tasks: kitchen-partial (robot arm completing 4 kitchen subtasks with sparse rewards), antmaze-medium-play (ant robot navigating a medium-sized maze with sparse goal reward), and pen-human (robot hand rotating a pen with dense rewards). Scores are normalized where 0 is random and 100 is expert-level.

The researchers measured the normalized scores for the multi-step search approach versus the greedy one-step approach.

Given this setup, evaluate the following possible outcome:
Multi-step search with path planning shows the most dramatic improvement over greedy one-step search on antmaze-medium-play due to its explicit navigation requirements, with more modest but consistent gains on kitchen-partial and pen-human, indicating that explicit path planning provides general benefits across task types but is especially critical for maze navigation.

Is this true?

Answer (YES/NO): NO